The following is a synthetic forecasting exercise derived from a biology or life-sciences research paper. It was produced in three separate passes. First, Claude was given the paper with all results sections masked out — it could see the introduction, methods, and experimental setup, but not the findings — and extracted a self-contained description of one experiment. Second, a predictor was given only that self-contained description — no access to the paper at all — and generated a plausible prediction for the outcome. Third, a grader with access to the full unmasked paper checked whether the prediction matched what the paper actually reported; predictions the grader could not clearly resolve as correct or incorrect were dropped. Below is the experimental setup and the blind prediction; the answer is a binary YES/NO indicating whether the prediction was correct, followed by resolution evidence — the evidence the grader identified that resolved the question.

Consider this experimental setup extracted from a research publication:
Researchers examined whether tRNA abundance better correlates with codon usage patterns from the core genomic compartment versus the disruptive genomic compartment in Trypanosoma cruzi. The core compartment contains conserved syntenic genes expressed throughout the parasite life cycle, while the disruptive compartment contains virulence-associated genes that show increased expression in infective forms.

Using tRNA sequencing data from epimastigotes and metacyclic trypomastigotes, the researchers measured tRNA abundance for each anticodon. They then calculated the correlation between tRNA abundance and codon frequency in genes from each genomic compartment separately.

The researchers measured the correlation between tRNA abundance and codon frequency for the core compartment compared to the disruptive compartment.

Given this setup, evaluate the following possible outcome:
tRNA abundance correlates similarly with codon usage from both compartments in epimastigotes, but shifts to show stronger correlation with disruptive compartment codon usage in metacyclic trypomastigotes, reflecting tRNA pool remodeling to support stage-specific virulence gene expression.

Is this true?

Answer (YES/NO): NO